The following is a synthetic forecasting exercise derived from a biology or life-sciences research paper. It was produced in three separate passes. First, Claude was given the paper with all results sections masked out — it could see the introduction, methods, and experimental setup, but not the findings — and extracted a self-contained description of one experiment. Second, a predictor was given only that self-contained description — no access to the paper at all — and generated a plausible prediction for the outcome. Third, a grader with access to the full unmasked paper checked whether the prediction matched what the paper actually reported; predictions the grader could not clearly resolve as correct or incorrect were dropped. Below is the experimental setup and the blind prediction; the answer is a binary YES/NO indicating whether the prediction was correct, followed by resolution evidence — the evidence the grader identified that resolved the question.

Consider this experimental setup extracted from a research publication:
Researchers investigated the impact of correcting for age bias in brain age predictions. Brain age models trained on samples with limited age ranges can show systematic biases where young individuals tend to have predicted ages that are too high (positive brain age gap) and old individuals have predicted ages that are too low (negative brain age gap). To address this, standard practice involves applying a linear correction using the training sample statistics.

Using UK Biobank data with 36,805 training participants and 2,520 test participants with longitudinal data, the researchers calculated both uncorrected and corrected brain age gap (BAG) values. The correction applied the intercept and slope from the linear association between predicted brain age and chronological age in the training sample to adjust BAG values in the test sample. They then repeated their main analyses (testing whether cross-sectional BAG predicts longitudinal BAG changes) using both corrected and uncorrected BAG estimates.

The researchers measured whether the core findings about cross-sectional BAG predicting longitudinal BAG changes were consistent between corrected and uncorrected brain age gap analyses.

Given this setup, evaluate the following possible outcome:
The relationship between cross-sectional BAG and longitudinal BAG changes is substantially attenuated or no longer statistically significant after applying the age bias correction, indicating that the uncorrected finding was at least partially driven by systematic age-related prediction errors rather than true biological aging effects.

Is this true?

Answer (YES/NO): NO